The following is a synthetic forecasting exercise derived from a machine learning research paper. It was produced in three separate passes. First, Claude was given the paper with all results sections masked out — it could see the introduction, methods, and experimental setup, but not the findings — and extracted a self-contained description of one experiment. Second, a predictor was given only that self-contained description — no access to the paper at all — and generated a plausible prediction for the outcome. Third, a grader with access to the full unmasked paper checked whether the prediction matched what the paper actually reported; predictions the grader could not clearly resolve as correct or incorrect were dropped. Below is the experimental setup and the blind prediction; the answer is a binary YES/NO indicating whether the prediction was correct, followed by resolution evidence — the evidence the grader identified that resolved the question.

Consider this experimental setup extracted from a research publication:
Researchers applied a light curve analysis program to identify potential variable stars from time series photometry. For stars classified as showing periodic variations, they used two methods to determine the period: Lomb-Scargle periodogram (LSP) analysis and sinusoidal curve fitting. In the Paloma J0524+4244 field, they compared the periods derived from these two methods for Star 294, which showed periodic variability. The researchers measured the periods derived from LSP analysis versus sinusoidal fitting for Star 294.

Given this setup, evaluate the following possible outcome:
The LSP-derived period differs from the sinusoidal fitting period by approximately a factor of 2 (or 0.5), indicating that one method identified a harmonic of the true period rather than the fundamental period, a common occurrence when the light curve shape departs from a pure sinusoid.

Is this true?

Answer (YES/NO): NO